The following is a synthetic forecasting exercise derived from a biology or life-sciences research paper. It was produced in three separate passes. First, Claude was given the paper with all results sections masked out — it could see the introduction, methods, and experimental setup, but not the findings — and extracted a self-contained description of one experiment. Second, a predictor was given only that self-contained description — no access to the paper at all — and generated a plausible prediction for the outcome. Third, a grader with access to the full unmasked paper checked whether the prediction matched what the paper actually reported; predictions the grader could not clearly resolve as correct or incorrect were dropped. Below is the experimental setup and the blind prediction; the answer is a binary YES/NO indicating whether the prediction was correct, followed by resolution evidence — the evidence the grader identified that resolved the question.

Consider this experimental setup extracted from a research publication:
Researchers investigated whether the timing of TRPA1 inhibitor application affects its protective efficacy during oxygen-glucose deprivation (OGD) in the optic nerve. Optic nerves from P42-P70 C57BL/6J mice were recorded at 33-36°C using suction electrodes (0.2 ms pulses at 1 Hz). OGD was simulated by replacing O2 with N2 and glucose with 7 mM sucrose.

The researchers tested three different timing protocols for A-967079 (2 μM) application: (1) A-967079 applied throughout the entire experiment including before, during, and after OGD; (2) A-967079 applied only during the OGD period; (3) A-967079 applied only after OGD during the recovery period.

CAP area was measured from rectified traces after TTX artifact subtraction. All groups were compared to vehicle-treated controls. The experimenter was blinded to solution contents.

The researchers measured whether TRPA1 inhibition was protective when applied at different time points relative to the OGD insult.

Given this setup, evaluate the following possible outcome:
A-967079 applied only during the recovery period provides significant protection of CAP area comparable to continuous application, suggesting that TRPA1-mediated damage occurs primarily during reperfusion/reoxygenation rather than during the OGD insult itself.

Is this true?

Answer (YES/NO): NO